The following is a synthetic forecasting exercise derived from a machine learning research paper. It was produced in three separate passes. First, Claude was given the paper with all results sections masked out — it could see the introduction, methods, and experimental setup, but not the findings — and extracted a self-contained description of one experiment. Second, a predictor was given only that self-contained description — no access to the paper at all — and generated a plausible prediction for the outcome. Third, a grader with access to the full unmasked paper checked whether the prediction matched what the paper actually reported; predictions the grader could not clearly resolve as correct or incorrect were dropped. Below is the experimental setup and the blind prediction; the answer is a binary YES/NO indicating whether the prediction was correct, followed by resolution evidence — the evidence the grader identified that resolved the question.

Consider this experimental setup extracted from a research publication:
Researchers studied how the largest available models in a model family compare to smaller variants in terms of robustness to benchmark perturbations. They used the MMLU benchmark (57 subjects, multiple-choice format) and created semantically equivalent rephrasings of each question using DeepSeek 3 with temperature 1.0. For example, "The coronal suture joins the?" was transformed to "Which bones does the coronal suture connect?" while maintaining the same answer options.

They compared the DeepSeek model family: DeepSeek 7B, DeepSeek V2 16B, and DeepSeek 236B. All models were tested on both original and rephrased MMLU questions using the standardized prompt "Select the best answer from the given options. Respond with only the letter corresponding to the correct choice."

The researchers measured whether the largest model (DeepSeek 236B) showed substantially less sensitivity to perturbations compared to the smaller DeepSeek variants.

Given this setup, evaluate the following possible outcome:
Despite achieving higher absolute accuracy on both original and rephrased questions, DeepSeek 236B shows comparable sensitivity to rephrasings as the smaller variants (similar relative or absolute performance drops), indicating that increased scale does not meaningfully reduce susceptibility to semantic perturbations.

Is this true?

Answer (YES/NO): NO